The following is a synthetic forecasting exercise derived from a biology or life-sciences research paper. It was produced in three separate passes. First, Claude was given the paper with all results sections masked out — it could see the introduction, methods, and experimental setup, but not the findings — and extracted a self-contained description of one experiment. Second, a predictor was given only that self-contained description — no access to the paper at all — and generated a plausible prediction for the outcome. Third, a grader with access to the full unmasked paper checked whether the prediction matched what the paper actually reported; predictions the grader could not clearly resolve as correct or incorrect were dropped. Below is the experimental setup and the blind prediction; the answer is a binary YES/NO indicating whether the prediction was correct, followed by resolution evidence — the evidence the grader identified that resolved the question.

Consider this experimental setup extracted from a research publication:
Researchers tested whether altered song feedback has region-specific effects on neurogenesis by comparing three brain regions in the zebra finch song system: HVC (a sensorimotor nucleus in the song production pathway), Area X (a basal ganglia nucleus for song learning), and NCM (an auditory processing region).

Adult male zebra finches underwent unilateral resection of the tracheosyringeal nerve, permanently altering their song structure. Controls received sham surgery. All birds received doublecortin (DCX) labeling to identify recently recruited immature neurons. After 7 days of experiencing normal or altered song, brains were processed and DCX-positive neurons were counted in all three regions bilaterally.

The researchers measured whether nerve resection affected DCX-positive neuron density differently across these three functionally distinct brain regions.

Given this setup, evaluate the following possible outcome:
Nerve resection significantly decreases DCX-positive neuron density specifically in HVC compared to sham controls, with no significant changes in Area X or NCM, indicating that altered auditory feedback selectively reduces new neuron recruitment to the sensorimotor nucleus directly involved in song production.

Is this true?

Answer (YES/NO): NO